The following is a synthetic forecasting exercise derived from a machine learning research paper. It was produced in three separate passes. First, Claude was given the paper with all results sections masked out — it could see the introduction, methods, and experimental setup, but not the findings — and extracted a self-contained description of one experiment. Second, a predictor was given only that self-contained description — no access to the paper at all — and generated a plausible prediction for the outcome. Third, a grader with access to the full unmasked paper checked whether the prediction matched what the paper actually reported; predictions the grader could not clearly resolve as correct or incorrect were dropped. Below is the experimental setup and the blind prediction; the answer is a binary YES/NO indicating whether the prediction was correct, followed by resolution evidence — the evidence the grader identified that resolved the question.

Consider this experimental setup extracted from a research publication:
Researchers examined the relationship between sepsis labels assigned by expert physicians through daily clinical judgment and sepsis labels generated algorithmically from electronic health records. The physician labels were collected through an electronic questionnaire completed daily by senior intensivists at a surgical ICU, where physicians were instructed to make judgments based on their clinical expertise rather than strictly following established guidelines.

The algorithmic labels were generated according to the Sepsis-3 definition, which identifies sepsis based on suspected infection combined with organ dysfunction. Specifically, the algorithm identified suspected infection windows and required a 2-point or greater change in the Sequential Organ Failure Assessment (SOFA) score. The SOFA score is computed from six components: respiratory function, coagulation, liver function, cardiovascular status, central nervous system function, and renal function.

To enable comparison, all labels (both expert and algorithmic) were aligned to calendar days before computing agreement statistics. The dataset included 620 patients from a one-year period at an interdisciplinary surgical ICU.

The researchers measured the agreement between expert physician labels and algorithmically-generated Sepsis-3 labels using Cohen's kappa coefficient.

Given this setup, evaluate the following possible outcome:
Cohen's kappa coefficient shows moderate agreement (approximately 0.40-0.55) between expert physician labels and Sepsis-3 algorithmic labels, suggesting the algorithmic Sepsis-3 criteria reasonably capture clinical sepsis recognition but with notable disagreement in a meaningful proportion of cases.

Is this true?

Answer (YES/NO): NO